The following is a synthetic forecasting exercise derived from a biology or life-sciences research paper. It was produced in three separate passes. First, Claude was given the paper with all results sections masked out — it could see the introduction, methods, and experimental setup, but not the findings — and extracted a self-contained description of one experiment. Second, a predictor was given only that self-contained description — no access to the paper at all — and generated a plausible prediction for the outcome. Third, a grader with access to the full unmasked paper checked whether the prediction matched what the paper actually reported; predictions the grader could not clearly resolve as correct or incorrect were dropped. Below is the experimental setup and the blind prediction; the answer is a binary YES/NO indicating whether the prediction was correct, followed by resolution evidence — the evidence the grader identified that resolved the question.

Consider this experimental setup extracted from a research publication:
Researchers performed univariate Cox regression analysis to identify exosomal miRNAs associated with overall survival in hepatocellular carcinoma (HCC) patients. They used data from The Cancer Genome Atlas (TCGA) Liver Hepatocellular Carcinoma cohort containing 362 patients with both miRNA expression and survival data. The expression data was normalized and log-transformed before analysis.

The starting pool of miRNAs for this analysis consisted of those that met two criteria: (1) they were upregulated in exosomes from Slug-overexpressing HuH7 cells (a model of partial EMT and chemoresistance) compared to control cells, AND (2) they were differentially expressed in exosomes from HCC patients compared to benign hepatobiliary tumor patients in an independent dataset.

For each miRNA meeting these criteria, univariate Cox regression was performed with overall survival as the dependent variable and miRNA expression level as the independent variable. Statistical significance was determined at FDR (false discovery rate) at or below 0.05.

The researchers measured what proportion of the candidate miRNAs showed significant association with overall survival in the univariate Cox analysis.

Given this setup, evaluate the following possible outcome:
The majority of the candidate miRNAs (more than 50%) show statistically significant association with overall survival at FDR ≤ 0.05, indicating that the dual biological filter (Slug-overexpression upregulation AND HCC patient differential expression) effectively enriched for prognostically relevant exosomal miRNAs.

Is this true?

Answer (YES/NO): YES